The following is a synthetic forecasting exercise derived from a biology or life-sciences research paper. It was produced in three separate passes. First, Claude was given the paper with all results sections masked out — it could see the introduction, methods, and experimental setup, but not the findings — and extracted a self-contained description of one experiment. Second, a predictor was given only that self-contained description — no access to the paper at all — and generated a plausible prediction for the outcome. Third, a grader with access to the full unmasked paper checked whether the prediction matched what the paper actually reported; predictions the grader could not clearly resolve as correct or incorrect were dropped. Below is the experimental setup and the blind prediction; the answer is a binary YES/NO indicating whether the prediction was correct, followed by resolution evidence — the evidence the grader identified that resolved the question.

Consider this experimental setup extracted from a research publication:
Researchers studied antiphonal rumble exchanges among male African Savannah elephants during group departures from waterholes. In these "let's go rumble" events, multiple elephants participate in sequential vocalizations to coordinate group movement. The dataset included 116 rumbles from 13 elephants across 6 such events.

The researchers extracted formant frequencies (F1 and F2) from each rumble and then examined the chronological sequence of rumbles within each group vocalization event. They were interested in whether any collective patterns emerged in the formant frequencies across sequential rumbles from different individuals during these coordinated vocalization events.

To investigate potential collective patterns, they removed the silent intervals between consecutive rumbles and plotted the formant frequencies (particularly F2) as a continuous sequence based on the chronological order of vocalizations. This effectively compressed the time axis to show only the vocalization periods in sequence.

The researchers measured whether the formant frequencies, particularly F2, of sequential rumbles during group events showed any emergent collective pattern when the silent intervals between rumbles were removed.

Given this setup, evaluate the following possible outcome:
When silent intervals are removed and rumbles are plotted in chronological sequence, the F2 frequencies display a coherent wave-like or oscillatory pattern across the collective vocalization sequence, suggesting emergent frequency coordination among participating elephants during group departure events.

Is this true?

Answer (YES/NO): YES